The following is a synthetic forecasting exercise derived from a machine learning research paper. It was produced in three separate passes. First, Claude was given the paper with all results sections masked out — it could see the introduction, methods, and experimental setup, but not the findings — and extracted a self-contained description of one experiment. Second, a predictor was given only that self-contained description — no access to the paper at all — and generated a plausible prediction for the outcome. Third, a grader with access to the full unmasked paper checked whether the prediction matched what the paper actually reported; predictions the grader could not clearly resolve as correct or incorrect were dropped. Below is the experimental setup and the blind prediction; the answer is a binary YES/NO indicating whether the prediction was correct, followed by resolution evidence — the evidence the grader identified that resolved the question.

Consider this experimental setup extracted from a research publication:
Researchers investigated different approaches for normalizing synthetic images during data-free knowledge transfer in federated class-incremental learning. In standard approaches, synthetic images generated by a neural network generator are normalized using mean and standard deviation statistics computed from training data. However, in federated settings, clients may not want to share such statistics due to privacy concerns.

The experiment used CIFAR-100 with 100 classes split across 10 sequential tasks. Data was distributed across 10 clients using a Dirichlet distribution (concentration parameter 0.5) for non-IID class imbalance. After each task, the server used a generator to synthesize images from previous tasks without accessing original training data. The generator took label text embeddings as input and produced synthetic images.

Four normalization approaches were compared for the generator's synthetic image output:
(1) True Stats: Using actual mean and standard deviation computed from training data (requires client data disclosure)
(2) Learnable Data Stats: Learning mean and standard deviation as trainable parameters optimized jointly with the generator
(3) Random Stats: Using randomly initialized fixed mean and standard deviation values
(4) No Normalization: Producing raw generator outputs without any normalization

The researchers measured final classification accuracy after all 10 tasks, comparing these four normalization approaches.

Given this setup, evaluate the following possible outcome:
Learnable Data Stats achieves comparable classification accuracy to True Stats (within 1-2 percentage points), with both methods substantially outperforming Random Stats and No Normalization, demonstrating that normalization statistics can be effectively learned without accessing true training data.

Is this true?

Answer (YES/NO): YES